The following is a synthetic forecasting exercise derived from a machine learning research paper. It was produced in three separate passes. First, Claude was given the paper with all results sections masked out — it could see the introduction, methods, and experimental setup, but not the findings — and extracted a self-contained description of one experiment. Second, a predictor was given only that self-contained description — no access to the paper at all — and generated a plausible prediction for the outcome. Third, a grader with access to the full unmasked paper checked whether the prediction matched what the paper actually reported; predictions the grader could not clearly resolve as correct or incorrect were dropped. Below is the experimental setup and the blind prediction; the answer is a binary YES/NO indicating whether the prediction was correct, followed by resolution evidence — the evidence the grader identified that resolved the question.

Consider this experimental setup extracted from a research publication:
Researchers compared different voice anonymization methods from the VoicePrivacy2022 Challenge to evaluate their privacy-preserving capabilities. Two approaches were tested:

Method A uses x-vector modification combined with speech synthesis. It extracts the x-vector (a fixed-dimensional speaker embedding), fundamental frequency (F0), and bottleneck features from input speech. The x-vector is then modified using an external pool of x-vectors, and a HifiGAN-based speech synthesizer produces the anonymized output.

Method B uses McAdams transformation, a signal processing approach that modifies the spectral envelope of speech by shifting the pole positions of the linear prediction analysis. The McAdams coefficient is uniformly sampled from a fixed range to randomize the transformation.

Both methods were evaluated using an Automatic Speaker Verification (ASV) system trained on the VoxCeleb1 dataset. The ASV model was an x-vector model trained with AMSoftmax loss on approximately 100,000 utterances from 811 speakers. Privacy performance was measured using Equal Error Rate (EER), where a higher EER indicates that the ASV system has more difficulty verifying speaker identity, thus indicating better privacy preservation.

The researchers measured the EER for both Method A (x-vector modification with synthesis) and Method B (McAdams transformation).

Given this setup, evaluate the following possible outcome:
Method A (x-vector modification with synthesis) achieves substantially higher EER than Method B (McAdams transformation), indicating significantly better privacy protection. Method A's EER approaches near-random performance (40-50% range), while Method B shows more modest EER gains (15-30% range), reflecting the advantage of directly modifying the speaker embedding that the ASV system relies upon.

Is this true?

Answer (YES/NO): NO